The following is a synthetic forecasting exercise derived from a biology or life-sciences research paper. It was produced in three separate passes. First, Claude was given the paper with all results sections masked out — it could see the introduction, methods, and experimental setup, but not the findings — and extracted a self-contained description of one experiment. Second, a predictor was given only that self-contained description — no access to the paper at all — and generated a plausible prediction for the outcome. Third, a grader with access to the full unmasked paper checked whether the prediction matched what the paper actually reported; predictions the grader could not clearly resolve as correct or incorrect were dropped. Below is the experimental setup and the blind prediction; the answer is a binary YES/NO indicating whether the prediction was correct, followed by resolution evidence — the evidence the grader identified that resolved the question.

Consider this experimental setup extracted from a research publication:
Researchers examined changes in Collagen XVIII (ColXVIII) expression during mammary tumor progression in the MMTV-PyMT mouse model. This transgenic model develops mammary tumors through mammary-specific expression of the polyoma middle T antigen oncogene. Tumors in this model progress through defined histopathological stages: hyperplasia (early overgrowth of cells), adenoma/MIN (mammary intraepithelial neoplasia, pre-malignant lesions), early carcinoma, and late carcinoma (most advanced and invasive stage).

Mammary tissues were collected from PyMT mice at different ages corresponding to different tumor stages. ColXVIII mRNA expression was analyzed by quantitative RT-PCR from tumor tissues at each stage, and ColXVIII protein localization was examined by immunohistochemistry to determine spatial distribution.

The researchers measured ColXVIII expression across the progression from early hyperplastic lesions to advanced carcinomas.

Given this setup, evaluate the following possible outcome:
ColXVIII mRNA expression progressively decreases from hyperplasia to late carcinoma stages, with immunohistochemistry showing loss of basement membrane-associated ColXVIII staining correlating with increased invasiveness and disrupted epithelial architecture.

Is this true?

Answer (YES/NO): NO